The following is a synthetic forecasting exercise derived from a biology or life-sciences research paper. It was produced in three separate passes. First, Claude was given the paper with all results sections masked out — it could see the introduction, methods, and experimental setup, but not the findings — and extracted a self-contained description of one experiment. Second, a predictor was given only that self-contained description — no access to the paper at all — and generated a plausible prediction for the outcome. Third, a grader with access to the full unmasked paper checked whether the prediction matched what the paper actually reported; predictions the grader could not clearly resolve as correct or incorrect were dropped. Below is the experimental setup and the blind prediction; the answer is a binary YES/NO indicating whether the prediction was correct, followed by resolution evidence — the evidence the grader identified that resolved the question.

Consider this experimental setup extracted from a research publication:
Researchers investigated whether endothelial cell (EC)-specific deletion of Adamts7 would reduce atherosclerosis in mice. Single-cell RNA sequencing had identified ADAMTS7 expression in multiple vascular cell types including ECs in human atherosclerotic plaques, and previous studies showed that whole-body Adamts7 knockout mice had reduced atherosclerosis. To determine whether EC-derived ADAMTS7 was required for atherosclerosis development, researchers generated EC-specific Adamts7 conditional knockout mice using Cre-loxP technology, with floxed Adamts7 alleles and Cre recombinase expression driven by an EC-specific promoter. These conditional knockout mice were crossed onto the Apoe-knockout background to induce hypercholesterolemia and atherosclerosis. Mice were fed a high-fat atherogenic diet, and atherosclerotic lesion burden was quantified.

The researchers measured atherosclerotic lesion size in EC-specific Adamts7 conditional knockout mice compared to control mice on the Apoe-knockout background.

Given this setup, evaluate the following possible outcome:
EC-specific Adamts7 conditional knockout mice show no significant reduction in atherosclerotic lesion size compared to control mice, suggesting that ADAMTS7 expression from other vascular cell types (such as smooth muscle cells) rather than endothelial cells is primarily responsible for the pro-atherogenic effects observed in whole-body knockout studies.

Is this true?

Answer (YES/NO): NO